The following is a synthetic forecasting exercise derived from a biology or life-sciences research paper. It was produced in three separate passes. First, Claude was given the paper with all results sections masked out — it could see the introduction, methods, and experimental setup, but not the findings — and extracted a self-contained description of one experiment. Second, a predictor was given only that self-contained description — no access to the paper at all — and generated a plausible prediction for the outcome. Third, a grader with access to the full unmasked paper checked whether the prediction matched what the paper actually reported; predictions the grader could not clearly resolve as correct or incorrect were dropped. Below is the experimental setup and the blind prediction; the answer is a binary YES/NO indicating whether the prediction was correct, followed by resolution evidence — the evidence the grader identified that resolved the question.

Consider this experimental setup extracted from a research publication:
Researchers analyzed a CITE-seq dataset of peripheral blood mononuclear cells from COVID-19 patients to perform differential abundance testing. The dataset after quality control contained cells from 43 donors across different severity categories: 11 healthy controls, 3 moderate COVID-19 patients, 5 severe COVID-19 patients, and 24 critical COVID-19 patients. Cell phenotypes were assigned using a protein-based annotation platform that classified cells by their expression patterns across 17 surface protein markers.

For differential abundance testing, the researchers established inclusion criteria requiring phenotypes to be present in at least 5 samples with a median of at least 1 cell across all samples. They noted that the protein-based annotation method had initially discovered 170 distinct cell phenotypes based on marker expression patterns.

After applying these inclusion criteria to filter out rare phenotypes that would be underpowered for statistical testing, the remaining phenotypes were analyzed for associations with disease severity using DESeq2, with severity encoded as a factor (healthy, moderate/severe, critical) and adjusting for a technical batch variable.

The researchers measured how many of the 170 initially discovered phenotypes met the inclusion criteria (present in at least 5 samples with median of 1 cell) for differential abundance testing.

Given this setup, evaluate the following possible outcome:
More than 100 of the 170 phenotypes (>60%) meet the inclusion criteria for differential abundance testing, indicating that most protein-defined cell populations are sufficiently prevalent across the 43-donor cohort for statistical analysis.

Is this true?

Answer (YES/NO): YES